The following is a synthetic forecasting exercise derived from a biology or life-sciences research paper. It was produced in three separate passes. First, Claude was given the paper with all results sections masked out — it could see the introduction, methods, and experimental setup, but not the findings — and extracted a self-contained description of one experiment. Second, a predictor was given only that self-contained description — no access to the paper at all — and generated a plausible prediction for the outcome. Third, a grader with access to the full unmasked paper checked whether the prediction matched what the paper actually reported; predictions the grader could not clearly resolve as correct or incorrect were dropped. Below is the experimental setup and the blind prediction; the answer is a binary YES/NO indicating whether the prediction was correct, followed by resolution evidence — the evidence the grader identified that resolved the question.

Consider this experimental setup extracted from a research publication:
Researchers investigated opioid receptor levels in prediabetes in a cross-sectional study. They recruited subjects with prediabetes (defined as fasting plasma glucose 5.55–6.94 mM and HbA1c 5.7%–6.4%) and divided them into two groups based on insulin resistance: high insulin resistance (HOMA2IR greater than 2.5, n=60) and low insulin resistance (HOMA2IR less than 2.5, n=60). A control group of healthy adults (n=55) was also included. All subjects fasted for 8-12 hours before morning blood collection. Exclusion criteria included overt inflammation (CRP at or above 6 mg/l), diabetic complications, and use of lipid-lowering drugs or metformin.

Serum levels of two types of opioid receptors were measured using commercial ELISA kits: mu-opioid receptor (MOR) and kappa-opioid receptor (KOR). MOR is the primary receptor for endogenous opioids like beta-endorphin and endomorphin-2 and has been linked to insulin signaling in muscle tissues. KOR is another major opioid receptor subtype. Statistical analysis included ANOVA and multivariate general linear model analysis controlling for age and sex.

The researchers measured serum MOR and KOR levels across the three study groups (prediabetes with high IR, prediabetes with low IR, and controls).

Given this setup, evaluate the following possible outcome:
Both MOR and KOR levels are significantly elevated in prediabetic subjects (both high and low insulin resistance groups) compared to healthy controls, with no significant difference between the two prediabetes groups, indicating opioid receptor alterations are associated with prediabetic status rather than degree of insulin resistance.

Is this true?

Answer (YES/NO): YES